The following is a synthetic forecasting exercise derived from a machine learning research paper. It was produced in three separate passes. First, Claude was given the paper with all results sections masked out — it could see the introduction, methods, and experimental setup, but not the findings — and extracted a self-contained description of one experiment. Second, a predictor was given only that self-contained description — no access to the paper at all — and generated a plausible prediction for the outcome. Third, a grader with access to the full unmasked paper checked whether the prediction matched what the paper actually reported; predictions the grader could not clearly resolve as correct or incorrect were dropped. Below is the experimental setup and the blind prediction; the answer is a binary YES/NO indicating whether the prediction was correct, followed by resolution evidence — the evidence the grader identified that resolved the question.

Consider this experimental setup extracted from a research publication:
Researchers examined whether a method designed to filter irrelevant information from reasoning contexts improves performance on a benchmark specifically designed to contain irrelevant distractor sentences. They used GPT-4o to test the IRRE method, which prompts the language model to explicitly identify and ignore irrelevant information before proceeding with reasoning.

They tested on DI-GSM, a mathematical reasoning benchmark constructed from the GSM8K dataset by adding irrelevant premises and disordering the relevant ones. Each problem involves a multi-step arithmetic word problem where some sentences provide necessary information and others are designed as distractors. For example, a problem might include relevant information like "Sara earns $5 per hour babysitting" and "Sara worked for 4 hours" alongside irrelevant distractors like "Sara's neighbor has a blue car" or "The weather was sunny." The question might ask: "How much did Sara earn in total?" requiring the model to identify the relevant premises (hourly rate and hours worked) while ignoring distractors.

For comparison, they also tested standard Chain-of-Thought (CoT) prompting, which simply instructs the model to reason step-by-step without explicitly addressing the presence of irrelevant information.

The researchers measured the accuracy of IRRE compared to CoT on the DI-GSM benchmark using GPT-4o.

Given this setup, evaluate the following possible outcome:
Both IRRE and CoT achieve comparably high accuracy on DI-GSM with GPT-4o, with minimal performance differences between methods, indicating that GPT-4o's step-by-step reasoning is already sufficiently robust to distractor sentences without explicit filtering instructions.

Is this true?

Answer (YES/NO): YES